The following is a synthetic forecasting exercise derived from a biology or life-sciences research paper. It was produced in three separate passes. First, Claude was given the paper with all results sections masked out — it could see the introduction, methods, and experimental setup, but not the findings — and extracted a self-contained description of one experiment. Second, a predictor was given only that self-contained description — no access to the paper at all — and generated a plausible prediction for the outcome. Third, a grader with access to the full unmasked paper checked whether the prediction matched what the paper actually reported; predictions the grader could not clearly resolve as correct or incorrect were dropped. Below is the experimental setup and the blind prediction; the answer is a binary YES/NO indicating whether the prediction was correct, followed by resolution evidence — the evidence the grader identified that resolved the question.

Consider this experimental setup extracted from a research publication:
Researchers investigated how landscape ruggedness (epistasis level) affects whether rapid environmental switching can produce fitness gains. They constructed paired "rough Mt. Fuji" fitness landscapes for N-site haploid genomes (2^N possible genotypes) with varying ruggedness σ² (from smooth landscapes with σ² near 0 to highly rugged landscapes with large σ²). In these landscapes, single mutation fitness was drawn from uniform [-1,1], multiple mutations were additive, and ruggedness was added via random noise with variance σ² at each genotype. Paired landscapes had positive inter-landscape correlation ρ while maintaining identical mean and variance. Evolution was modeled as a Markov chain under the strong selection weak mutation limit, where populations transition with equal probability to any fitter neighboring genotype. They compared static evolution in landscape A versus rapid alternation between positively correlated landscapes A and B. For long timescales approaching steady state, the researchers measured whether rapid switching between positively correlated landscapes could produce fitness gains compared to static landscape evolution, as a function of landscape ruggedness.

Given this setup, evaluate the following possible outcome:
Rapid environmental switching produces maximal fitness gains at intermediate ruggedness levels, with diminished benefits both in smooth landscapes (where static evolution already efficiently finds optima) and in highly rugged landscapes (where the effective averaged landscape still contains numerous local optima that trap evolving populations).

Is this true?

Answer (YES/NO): NO